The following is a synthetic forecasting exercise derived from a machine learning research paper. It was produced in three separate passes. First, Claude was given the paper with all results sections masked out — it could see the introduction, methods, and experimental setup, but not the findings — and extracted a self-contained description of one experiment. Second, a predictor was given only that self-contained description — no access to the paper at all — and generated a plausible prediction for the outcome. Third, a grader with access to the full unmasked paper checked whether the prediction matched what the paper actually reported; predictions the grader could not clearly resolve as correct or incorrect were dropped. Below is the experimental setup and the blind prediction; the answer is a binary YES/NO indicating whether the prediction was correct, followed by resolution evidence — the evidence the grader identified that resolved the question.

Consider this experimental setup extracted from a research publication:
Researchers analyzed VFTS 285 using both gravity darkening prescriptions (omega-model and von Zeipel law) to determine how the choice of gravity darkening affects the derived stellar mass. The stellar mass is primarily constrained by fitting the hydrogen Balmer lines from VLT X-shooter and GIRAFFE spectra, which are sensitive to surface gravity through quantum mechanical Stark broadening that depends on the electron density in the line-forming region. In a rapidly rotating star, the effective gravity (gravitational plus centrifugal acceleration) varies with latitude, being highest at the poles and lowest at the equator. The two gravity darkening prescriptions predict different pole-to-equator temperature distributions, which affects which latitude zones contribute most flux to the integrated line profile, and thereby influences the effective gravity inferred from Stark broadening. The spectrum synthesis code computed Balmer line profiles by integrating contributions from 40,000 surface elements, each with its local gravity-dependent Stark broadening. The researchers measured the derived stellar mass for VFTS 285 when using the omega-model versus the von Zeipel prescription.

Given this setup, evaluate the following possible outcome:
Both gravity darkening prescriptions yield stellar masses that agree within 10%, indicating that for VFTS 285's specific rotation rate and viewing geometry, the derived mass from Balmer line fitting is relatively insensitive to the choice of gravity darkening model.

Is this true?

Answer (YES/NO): YES